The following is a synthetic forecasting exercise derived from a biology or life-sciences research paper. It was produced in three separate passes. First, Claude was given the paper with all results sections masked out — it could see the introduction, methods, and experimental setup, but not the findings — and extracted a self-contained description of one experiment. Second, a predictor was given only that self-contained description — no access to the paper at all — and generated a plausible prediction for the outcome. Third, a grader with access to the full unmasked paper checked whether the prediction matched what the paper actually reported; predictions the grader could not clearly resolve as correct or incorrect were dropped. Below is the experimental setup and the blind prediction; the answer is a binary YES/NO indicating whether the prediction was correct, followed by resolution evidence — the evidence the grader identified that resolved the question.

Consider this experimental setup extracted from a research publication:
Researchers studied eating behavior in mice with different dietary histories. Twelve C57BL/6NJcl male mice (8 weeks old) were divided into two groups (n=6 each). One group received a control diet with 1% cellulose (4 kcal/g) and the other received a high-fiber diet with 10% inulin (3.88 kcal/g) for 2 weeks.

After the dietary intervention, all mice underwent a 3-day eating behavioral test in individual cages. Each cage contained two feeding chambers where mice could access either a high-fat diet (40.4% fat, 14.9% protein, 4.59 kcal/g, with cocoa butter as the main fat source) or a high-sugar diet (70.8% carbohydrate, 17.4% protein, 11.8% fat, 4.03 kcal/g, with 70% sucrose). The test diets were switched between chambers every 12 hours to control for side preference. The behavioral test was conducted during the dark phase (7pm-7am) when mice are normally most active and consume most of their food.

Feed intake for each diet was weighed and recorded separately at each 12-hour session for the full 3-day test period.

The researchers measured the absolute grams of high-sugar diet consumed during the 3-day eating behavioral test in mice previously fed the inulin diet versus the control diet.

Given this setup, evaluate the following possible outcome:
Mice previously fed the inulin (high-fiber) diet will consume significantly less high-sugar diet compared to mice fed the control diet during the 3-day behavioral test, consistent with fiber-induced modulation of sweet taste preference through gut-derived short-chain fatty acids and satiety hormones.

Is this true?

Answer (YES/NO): YES